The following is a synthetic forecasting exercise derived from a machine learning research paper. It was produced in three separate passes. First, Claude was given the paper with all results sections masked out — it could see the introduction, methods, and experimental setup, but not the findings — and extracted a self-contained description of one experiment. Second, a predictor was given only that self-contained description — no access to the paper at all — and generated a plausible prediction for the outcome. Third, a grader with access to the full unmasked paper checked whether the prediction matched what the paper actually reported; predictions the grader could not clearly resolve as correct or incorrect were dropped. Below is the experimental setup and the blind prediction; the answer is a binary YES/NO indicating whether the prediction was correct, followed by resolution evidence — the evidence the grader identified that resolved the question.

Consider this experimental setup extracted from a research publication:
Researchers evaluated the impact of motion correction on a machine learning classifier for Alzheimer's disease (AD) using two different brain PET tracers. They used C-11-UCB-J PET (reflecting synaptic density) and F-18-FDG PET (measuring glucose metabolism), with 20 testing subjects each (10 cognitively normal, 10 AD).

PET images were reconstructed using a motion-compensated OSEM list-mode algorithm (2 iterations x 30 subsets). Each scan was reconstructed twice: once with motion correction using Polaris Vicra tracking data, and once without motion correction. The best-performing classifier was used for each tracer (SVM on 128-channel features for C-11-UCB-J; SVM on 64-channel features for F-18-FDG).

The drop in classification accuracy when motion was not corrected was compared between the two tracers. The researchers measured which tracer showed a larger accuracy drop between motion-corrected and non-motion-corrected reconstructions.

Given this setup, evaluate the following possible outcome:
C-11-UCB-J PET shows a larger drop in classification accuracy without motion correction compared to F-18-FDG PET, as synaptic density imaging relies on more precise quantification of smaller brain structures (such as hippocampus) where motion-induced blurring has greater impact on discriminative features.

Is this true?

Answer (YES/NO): NO